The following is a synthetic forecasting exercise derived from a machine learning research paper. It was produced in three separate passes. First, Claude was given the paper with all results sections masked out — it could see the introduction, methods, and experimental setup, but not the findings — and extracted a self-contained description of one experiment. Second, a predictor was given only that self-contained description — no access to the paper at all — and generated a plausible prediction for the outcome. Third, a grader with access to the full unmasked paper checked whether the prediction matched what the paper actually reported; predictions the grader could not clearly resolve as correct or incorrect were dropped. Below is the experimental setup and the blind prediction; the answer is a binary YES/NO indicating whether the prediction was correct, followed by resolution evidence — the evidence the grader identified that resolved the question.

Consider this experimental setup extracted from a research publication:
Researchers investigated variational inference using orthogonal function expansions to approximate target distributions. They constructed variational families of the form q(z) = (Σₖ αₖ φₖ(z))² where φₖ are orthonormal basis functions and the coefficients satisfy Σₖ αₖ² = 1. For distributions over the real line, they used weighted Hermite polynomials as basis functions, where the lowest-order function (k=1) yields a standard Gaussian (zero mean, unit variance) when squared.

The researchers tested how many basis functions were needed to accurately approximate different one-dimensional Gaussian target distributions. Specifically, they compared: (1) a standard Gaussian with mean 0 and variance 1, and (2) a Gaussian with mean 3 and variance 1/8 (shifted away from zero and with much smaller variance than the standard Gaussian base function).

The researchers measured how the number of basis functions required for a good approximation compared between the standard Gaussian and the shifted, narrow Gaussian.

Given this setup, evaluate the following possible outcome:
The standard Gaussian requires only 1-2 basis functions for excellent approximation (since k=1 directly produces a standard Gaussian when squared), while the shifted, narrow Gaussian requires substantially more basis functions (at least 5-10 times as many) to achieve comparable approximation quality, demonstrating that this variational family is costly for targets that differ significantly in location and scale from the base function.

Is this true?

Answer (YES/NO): YES